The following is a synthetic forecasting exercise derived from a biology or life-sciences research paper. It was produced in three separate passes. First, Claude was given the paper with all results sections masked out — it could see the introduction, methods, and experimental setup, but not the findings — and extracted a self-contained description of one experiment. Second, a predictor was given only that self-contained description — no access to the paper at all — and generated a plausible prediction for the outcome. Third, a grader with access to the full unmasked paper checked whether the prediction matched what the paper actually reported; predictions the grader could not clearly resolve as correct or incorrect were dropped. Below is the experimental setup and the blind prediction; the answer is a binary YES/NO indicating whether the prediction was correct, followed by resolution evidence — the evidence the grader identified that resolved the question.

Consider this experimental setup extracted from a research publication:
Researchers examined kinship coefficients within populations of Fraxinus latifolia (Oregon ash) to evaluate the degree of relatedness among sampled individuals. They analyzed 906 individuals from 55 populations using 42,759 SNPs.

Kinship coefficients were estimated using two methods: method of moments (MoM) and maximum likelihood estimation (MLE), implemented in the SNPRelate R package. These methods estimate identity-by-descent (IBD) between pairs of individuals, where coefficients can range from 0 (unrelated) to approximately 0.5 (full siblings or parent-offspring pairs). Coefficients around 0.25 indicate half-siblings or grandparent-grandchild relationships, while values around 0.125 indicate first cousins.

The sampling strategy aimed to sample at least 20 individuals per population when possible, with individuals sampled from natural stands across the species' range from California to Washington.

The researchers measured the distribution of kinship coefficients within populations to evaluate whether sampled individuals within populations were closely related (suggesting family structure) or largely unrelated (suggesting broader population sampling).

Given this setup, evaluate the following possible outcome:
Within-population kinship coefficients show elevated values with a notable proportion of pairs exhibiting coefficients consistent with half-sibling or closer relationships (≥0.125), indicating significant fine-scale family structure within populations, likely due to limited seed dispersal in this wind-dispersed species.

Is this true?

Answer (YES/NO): NO